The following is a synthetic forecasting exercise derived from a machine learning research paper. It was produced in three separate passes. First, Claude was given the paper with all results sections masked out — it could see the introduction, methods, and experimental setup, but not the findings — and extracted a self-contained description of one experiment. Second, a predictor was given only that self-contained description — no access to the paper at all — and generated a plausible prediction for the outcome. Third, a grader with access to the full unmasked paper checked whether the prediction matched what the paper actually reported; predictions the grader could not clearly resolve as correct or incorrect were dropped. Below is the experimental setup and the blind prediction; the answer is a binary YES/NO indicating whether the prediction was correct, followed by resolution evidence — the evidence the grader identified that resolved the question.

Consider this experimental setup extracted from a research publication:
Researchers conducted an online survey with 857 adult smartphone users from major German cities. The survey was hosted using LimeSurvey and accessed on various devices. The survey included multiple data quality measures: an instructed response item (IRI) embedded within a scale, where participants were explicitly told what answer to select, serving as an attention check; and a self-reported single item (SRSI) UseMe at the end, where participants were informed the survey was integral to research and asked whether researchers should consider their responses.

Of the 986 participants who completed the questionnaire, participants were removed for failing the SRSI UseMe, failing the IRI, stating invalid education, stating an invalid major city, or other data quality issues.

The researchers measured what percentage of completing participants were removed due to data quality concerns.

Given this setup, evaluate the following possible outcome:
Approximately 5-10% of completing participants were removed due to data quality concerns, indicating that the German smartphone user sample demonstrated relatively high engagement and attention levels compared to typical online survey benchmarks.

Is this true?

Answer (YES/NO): NO